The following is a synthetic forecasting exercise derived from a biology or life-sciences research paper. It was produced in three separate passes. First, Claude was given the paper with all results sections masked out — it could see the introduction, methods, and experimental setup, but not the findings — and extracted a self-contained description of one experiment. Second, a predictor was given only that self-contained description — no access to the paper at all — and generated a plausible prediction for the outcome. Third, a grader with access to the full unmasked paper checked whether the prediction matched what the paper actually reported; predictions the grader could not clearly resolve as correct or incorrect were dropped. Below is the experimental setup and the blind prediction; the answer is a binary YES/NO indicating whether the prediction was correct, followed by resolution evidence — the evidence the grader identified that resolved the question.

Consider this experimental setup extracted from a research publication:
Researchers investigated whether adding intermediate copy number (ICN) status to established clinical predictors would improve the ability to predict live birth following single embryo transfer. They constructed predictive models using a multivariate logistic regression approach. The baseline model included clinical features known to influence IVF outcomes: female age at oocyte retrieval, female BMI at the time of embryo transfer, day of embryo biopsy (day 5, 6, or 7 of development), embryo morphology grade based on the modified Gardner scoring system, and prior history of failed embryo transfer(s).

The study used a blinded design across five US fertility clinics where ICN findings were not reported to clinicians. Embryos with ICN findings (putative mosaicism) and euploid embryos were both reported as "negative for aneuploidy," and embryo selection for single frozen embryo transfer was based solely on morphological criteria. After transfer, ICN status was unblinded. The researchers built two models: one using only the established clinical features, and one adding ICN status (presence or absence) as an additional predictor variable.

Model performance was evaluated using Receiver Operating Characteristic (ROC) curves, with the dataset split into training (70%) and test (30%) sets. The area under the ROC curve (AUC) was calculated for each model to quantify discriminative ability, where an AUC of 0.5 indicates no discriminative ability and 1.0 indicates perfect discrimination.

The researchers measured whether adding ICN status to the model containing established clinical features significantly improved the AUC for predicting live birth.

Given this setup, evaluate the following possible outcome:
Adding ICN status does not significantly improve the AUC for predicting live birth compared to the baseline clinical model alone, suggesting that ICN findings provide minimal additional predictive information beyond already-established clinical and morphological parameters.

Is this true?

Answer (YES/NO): YES